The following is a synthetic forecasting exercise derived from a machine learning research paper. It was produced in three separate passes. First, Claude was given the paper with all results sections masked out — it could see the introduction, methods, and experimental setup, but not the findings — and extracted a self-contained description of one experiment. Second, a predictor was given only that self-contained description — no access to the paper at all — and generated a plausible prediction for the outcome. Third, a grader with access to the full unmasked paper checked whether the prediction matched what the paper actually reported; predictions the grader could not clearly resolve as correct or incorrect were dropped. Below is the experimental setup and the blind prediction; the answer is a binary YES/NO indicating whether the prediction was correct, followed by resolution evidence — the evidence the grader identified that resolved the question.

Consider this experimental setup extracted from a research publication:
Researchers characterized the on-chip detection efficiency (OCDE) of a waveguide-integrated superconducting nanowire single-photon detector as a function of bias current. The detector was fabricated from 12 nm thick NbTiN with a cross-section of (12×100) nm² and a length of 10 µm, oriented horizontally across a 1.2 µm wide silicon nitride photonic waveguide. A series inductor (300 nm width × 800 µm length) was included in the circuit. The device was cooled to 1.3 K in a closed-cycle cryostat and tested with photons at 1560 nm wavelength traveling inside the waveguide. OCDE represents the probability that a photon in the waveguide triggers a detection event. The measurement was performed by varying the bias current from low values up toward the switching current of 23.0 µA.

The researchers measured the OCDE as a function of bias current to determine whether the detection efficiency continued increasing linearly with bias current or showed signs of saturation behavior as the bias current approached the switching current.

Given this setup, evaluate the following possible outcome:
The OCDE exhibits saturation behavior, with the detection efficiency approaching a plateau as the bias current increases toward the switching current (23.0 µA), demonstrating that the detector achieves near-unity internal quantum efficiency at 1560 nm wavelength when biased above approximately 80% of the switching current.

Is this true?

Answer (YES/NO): NO